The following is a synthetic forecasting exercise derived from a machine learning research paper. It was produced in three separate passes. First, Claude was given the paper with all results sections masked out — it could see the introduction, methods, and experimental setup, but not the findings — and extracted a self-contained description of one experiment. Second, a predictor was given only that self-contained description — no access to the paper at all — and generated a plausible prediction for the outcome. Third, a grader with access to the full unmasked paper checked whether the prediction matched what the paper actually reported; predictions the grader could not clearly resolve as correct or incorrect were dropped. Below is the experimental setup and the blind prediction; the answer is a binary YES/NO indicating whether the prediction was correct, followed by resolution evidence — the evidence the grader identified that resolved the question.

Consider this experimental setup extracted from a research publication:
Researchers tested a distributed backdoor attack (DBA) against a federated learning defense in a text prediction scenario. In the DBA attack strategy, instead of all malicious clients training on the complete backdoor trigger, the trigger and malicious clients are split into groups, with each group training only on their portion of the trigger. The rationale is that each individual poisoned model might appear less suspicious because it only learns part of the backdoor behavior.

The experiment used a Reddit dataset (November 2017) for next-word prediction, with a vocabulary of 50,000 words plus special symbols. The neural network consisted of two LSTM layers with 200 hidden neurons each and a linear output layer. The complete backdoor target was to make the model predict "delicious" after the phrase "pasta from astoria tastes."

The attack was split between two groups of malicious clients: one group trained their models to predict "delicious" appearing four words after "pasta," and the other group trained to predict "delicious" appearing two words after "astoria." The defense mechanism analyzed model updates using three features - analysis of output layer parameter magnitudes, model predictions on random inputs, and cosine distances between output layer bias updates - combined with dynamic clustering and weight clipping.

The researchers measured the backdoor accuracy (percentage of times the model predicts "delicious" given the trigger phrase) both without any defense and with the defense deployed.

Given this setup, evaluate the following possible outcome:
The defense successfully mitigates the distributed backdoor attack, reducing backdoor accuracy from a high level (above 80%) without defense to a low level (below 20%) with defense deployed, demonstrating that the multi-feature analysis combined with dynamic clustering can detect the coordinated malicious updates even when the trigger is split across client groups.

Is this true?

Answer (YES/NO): NO